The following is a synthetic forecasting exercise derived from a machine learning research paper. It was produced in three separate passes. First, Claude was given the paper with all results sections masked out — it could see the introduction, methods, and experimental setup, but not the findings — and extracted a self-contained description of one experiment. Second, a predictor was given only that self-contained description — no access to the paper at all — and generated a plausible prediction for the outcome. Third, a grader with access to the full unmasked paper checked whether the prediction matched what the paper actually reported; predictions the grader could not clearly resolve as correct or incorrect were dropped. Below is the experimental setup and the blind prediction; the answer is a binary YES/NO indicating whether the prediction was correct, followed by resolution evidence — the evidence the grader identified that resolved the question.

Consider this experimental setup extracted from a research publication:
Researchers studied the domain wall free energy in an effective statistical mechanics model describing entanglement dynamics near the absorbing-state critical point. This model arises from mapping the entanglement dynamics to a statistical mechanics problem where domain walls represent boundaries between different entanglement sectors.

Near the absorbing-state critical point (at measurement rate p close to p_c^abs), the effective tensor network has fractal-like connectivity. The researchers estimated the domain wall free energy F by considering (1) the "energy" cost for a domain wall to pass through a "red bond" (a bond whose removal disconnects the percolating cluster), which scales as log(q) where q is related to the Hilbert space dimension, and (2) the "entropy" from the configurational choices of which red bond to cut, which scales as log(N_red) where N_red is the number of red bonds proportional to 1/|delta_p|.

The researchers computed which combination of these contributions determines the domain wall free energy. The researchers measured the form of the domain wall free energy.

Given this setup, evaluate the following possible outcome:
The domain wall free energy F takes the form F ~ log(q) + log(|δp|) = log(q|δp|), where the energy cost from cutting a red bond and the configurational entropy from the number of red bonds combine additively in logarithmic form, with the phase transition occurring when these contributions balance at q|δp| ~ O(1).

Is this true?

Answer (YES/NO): YES